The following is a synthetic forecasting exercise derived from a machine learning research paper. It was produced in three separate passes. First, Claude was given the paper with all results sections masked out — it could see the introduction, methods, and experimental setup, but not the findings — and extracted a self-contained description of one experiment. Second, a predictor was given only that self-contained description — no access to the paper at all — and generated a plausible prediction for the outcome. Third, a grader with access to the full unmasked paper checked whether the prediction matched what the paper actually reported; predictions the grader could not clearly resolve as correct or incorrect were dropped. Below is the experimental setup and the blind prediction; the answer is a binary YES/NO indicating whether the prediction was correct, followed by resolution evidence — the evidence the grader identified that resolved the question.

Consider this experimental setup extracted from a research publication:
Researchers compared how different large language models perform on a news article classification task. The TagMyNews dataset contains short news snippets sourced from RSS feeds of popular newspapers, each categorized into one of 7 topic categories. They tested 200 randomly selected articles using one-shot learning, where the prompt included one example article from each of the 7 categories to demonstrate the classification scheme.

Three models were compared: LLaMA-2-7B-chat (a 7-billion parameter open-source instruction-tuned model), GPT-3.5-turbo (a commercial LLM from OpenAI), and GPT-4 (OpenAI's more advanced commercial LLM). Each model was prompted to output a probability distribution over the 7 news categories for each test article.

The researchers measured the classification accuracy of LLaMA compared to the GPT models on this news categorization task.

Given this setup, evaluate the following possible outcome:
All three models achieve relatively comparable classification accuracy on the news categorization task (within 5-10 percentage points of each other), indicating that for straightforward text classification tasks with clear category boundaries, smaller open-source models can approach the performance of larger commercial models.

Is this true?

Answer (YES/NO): NO